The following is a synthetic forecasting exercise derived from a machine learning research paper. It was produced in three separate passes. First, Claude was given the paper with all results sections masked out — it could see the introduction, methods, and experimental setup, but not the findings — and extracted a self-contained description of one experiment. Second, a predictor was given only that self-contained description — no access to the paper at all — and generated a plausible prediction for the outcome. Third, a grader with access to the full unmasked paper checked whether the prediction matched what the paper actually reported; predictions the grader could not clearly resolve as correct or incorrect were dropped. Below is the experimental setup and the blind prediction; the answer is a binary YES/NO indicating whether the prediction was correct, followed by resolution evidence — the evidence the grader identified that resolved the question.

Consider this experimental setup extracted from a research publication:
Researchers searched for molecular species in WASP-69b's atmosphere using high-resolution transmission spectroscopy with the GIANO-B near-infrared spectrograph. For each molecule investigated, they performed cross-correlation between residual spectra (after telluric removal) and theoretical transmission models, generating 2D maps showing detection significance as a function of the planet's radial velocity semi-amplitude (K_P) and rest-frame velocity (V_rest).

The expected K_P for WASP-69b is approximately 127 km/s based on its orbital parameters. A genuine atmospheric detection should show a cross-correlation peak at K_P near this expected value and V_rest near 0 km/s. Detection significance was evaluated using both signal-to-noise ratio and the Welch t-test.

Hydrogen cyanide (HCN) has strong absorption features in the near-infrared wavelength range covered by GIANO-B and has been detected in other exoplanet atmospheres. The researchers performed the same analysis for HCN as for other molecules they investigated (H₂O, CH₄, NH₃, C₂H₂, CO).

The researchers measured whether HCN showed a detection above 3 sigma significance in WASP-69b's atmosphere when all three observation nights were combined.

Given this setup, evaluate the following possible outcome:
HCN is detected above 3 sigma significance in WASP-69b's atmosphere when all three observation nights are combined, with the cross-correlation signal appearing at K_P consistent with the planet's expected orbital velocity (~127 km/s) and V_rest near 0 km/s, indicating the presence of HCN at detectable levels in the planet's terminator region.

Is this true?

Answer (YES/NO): NO